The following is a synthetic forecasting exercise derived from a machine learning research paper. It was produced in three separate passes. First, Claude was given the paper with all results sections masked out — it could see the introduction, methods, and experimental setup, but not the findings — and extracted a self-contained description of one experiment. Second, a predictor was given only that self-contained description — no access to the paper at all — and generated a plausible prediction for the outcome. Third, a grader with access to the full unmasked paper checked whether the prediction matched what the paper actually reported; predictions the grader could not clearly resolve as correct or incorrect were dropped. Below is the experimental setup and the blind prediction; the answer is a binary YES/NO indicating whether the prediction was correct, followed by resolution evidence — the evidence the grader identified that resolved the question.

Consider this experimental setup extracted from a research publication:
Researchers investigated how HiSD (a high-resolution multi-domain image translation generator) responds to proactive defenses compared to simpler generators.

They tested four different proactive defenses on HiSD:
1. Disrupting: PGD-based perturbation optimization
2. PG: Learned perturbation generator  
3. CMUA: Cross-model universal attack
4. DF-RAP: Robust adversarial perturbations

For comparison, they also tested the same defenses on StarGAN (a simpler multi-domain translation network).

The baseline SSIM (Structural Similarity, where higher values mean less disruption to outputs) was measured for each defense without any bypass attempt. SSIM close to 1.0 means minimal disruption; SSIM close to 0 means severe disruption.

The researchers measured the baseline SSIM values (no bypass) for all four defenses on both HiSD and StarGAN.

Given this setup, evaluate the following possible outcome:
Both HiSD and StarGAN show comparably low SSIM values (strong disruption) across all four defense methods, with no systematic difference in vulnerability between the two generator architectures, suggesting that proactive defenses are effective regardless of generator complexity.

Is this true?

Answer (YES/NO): NO